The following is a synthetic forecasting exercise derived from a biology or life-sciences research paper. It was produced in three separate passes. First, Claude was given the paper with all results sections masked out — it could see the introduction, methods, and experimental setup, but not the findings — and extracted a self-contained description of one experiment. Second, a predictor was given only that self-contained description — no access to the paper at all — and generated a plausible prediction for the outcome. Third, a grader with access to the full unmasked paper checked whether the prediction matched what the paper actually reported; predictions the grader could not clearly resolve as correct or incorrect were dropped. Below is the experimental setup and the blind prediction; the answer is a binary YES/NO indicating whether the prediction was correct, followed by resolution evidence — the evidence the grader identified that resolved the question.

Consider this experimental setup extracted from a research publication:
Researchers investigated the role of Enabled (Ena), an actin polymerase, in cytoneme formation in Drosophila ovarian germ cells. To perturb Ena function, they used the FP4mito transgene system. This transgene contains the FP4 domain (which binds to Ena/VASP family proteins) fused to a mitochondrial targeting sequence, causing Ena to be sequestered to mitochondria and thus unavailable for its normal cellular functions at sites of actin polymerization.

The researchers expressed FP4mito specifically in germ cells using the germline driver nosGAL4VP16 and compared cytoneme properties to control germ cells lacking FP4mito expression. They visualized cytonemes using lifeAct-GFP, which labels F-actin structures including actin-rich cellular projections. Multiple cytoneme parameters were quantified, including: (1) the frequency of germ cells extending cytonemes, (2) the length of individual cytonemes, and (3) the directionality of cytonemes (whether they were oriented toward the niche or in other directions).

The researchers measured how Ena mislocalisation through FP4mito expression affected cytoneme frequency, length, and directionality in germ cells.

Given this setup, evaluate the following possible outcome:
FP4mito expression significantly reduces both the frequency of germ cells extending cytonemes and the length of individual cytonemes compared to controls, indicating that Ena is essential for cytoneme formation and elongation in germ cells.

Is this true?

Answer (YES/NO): YES